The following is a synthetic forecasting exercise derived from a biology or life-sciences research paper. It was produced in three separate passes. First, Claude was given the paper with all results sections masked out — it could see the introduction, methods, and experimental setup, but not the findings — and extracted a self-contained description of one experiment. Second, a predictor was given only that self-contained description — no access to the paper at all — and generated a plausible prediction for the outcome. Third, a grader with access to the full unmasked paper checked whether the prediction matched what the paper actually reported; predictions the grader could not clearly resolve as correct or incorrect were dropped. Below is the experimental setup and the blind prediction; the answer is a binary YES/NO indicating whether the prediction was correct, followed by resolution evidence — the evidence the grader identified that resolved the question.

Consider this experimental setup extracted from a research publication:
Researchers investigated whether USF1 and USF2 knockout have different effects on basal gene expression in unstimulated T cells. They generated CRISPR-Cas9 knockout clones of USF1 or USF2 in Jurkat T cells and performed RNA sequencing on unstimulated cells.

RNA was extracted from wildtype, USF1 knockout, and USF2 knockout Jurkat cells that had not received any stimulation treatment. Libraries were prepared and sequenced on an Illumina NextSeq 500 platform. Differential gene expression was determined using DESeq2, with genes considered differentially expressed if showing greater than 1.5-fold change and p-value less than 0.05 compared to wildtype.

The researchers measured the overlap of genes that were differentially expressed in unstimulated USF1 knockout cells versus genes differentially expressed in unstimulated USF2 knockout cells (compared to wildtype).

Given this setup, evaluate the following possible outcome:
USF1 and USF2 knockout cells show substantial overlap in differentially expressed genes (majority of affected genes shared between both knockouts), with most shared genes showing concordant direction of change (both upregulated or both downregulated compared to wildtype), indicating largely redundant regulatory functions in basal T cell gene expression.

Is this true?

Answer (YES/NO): NO